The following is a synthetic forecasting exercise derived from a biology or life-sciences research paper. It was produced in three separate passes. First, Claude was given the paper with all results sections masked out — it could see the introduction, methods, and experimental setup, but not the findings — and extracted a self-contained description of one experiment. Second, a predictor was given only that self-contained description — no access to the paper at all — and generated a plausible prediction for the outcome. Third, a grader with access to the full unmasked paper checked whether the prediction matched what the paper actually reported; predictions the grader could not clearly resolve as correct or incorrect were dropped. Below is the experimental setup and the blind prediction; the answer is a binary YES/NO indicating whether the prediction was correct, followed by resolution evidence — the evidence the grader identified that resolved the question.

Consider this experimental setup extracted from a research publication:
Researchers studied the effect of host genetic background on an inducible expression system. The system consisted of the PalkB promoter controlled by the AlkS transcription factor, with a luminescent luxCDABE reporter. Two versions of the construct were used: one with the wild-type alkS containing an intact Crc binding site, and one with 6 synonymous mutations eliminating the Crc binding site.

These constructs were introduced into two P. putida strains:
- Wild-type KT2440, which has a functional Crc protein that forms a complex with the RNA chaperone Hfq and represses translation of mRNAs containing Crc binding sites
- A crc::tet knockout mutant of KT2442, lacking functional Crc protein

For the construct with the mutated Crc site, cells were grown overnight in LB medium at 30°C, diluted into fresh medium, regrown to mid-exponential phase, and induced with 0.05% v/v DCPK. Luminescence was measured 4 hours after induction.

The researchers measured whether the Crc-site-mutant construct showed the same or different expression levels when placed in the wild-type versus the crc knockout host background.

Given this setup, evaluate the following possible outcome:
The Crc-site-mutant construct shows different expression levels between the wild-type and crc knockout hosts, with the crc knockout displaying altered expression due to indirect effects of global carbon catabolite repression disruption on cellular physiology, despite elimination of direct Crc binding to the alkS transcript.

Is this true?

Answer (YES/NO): YES